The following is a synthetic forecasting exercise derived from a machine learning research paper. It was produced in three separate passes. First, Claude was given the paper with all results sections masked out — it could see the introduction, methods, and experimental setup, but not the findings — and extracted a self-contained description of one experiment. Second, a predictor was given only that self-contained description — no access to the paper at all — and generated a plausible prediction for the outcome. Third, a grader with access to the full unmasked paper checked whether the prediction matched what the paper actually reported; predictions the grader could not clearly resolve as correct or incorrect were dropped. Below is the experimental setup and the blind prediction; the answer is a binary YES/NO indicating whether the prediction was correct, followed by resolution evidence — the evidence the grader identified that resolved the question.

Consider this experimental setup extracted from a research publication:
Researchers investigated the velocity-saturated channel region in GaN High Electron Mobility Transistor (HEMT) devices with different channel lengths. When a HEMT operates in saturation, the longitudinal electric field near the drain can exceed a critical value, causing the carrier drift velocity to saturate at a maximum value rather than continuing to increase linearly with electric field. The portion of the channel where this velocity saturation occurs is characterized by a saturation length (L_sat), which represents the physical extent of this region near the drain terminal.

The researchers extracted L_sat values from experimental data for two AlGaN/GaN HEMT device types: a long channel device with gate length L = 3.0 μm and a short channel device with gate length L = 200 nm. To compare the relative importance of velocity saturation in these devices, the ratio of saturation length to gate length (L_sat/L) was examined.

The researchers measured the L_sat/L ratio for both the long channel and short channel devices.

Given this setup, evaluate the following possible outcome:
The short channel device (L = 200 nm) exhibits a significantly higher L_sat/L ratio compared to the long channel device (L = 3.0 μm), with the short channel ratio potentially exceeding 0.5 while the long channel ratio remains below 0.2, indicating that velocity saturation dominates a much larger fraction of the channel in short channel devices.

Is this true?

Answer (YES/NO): YES